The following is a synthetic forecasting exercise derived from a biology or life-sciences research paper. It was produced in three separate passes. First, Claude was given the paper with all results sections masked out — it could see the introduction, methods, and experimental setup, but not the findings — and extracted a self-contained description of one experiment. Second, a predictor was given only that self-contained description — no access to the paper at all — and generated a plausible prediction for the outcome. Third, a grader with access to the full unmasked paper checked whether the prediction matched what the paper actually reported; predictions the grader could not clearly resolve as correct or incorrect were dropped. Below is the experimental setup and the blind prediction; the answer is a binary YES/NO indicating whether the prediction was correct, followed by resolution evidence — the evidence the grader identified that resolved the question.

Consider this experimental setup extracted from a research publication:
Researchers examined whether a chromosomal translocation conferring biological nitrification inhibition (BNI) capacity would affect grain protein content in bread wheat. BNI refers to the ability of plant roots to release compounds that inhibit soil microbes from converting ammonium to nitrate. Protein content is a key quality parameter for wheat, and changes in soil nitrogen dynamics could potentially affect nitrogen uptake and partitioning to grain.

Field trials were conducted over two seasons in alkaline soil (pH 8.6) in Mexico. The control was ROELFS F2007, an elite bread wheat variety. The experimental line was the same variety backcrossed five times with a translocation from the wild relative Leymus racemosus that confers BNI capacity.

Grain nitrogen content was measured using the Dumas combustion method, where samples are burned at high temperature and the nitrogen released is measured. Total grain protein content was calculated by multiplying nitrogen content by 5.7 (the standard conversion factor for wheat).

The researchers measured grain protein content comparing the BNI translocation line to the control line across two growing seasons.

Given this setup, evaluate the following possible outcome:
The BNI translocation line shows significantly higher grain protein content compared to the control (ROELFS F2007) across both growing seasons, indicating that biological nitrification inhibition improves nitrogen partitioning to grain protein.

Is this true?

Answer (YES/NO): NO